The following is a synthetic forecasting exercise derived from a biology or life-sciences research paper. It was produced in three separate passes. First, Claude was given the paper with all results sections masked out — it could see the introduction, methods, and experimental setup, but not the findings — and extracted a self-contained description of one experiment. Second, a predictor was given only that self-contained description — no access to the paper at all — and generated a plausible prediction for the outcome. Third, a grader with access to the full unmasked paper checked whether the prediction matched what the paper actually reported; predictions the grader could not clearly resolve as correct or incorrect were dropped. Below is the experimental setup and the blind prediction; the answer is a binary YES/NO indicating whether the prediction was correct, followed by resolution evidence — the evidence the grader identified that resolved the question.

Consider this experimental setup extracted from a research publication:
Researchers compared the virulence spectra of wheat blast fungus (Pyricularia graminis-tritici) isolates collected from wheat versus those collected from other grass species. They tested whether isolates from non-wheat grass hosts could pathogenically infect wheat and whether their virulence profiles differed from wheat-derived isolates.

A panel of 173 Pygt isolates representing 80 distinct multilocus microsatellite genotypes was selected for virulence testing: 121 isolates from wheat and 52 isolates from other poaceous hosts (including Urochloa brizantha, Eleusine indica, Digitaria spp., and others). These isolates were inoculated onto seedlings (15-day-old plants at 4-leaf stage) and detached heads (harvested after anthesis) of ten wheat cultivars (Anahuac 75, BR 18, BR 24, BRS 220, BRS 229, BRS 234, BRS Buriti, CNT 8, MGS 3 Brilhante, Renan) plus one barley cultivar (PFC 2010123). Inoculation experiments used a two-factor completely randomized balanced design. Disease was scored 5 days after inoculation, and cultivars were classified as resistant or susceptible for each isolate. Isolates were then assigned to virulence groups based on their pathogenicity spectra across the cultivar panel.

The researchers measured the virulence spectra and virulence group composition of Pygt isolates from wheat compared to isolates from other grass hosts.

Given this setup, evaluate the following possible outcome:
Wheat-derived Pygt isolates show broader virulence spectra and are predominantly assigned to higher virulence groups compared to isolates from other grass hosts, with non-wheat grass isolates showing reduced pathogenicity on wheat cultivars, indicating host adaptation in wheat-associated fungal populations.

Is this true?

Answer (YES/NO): NO